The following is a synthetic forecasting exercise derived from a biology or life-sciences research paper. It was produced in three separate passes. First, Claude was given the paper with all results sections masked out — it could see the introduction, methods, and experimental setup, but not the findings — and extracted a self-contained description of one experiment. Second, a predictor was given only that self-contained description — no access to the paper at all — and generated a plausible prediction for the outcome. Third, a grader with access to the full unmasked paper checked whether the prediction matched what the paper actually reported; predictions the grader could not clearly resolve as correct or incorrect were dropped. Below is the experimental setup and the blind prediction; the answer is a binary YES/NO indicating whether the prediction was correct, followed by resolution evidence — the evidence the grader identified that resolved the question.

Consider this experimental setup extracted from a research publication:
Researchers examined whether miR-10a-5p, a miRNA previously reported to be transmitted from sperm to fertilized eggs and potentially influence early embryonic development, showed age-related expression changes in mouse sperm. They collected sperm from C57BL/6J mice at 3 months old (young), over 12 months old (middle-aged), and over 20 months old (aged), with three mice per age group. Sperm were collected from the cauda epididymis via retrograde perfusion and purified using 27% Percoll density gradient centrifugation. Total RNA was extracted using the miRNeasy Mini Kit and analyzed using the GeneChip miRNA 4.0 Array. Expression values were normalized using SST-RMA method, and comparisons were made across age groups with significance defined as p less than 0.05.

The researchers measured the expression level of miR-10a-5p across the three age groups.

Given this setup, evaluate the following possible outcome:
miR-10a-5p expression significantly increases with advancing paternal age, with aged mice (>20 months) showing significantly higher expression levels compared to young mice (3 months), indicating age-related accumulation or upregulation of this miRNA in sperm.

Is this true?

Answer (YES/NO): YES